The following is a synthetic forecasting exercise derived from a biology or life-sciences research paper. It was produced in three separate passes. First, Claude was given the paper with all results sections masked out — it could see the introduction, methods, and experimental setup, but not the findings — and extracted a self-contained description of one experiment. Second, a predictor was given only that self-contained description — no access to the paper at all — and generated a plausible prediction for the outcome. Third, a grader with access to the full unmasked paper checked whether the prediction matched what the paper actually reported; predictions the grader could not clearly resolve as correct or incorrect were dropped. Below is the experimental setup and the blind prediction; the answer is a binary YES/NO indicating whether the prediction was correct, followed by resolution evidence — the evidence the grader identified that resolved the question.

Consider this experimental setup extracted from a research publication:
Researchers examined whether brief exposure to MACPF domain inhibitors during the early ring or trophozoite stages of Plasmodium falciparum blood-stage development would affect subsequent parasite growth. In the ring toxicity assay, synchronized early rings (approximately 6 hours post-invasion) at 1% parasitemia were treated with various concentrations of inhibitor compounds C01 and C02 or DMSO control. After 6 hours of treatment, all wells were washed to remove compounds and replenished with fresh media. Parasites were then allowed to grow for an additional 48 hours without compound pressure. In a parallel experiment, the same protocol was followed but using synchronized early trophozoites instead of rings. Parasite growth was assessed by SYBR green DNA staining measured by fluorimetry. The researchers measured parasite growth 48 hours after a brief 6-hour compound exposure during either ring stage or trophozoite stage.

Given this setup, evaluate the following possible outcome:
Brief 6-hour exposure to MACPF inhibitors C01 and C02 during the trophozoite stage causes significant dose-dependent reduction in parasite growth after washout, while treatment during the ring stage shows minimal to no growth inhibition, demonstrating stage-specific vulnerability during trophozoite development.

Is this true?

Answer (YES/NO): NO